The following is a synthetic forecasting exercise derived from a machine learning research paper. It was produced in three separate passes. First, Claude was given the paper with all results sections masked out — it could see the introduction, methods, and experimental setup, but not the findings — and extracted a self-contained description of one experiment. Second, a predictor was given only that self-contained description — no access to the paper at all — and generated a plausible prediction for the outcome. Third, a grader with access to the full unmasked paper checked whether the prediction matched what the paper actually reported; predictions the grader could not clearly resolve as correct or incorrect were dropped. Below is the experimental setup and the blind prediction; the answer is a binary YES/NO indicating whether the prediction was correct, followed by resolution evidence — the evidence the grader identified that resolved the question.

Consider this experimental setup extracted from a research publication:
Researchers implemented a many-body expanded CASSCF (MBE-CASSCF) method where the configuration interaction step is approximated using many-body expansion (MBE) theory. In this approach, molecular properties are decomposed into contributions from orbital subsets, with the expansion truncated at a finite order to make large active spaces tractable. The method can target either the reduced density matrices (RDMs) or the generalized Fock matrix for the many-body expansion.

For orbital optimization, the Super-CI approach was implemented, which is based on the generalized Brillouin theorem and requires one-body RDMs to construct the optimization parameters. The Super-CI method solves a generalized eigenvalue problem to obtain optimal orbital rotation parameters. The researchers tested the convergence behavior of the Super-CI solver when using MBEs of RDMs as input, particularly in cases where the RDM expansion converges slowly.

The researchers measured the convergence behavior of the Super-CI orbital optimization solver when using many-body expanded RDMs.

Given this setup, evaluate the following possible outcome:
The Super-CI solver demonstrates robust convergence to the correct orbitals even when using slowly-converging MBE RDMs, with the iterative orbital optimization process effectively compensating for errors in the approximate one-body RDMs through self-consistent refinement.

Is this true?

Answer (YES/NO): NO